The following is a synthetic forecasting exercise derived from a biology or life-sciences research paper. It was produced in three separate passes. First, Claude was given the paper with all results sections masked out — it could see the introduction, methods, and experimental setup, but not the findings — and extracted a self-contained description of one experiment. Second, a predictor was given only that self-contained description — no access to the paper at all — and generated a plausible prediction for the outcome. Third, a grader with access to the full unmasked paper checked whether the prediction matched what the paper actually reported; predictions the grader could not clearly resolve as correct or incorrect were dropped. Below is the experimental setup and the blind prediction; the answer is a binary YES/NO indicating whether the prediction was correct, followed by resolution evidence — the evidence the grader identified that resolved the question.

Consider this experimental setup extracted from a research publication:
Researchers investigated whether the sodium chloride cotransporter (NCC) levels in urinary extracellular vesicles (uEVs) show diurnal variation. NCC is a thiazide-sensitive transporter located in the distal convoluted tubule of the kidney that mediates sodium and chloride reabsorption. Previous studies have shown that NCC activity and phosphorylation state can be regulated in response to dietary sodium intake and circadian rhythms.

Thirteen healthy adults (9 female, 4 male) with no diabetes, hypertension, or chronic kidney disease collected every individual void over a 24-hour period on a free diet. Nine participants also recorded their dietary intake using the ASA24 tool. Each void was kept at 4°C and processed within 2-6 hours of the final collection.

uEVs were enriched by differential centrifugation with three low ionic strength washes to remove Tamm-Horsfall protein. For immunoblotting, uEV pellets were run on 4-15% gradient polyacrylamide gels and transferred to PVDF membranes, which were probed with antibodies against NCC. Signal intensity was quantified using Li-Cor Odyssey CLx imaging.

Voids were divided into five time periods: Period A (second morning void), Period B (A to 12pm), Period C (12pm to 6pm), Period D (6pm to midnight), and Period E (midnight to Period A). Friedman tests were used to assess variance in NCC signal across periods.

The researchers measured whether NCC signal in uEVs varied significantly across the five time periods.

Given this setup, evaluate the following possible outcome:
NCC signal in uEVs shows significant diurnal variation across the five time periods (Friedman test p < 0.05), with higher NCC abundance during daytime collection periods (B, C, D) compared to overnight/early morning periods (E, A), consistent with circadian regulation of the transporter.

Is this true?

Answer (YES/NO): NO